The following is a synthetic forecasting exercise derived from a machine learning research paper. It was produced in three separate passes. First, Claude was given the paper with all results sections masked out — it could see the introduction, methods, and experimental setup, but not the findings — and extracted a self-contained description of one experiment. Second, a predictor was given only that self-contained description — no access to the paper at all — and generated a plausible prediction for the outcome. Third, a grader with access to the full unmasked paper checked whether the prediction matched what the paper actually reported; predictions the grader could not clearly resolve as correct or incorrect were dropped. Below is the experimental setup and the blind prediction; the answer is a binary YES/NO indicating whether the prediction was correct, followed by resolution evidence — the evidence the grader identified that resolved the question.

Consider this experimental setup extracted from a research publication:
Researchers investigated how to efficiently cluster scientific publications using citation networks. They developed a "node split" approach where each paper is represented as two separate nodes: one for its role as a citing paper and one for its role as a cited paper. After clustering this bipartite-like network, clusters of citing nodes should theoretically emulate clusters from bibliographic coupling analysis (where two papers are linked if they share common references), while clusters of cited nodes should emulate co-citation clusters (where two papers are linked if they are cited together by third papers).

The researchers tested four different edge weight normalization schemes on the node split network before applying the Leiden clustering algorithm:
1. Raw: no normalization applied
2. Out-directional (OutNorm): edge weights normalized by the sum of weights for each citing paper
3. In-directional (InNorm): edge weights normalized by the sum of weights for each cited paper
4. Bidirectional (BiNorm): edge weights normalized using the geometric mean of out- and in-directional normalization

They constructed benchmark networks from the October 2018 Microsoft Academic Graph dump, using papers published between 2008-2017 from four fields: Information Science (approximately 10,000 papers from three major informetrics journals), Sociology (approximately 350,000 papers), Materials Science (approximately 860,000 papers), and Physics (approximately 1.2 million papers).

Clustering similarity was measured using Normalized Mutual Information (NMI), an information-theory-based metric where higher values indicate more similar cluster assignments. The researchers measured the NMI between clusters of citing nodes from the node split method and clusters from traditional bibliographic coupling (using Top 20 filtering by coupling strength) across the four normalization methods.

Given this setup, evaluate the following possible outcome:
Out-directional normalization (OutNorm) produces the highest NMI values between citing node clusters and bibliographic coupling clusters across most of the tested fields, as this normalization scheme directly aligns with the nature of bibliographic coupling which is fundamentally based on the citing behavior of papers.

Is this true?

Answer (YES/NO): YES